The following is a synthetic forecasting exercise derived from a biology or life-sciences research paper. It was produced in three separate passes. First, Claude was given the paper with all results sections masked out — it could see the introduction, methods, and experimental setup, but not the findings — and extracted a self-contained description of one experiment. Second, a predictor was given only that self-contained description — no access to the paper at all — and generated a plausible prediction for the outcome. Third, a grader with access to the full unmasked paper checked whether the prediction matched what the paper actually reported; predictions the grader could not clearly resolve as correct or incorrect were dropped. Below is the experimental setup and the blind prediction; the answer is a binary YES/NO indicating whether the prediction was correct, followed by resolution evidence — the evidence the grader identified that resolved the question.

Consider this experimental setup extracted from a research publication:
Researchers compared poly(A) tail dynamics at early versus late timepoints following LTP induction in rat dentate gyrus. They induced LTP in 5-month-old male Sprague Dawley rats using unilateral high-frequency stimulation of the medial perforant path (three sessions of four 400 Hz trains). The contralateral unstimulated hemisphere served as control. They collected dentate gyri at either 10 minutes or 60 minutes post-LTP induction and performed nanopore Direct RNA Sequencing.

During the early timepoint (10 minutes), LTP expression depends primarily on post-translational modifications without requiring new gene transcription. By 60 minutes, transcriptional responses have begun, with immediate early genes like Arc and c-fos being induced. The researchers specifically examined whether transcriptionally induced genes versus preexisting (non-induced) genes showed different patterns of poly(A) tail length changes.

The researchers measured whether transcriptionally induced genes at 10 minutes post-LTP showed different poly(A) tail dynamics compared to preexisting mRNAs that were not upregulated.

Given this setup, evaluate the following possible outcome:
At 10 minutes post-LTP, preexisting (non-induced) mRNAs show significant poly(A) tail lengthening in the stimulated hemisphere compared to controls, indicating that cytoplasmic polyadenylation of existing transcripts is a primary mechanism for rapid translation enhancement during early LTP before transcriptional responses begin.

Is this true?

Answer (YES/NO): NO